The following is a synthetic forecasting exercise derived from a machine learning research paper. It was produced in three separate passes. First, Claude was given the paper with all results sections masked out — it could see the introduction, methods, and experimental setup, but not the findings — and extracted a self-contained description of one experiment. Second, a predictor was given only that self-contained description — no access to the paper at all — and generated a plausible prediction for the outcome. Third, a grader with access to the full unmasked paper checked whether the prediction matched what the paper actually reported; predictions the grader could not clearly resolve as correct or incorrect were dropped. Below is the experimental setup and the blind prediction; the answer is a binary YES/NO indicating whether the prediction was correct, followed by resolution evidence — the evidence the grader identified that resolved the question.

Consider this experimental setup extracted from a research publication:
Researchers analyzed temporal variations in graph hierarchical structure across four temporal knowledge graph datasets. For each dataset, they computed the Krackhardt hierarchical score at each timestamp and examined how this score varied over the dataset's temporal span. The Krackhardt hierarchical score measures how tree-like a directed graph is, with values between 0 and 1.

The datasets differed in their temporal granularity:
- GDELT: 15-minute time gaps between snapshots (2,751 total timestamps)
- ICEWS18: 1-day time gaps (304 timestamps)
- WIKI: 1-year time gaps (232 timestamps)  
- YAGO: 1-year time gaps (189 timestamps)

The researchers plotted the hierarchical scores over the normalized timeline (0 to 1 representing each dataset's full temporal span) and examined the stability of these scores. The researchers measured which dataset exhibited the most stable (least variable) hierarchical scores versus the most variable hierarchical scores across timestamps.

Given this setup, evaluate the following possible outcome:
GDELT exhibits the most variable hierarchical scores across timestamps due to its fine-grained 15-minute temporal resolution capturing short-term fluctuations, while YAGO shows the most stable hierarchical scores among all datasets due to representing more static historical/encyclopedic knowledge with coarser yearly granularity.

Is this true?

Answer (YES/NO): NO